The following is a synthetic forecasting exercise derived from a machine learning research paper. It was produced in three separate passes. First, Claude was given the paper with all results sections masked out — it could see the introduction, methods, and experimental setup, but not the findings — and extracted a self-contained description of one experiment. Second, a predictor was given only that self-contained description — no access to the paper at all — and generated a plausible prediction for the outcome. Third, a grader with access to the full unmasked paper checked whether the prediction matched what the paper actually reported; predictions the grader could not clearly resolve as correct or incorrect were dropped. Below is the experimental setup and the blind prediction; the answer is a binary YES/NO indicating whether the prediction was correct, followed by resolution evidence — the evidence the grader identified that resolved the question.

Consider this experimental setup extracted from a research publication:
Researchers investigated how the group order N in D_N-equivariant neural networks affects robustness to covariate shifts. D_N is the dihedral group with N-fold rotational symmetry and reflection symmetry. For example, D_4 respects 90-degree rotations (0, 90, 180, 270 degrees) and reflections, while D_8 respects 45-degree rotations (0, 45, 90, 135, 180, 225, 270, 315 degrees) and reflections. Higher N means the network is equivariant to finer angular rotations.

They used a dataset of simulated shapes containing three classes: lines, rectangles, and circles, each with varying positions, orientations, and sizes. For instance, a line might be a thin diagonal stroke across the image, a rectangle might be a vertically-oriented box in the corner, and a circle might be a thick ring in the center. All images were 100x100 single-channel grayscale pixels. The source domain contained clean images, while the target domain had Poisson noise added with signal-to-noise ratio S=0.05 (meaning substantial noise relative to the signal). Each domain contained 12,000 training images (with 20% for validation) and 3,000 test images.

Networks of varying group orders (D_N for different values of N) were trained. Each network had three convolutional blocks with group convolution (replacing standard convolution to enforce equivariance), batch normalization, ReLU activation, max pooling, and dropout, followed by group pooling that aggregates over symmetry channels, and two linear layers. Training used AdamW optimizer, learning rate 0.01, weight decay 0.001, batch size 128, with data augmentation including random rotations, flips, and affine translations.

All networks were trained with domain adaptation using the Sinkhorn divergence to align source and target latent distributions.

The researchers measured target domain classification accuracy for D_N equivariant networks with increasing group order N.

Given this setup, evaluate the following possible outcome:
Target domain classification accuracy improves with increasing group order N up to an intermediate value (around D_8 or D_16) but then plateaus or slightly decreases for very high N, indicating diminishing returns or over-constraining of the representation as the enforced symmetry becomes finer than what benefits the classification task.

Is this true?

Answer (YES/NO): NO